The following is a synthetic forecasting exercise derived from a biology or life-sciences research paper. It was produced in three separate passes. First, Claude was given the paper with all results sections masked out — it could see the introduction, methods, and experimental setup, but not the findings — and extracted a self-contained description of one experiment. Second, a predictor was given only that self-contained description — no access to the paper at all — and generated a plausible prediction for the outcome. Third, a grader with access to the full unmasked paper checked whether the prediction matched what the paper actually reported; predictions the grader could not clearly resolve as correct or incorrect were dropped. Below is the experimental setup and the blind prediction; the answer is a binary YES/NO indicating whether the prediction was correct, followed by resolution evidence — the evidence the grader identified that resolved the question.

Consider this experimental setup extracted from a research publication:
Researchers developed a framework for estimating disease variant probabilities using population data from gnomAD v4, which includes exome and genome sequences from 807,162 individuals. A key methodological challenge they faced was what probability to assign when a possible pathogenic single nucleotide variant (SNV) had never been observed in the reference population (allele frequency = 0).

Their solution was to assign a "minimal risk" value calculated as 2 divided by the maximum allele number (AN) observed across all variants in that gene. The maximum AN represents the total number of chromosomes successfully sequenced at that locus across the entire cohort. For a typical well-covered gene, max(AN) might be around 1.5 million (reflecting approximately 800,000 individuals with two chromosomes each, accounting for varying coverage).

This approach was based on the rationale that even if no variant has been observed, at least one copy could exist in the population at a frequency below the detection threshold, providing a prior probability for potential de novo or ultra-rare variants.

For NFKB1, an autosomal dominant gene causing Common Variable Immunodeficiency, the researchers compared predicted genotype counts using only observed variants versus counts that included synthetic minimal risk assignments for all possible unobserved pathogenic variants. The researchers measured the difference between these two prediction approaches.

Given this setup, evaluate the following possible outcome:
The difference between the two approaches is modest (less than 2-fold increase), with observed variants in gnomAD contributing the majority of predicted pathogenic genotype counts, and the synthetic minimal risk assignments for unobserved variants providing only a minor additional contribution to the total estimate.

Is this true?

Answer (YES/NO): NO